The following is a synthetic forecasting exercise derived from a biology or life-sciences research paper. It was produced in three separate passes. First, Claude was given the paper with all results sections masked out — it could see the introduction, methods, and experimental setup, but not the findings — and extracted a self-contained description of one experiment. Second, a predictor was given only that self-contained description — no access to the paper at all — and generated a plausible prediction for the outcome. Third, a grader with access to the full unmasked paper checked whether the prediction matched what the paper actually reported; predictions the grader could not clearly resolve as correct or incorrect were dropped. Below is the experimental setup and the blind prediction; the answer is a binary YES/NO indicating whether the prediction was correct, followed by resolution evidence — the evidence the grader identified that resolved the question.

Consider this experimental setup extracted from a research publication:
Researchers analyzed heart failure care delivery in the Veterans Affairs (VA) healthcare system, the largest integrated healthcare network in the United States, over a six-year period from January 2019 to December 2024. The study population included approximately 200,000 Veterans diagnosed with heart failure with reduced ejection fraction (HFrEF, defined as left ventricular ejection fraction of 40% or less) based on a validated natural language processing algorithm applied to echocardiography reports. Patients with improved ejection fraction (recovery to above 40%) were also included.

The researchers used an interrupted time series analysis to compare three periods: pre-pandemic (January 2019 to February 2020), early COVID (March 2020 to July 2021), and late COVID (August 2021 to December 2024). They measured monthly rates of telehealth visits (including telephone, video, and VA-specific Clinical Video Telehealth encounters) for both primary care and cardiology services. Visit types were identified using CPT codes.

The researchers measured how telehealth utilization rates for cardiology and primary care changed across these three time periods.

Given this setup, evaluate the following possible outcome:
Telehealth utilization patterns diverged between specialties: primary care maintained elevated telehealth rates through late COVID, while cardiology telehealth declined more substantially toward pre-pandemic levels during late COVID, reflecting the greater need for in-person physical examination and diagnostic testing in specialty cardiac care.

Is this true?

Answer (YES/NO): NO